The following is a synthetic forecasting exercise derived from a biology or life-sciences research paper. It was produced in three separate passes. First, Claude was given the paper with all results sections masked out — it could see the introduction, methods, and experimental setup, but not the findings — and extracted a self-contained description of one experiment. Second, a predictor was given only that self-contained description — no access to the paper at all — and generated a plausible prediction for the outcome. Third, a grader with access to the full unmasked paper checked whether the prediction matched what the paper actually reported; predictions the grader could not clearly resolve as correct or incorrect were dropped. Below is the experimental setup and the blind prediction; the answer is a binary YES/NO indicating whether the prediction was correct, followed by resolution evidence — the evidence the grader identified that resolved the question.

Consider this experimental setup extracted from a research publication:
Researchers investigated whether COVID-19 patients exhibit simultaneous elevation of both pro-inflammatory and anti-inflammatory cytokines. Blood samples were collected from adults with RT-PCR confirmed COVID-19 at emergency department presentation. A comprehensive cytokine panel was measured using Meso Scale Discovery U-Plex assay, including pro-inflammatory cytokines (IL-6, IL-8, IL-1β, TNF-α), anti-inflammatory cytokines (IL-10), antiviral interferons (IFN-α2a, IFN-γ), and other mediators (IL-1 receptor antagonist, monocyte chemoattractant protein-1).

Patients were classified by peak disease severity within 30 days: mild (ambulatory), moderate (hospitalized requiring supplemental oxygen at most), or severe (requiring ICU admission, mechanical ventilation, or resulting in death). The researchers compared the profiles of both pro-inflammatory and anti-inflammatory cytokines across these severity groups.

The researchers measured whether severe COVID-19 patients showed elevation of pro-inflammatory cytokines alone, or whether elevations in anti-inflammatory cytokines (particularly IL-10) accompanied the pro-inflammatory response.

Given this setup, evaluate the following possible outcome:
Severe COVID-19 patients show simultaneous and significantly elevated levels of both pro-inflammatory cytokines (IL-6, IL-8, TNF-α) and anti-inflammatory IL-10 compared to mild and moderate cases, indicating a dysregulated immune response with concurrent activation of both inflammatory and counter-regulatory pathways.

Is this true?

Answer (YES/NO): YES